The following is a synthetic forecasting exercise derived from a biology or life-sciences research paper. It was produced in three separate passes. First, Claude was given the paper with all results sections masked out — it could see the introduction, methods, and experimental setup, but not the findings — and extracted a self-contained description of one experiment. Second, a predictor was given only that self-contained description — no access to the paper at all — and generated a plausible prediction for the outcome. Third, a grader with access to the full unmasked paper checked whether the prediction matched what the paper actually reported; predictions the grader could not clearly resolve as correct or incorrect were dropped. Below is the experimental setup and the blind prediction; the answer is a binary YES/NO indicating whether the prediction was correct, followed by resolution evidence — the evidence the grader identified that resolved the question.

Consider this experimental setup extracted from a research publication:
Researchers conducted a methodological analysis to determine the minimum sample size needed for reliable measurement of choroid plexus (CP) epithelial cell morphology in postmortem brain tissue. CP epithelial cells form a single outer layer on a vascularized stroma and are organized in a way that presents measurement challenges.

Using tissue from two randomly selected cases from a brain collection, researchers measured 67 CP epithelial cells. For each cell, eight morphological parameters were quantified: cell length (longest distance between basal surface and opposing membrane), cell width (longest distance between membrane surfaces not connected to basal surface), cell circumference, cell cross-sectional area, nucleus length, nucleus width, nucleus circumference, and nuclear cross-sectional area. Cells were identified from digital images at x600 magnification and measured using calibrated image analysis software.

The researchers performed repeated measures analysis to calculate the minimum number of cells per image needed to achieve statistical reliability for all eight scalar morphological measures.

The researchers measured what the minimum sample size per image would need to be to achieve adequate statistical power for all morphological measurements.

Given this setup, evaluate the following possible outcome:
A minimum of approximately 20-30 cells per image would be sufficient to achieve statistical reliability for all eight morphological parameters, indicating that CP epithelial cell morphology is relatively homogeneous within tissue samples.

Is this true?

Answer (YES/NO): NO